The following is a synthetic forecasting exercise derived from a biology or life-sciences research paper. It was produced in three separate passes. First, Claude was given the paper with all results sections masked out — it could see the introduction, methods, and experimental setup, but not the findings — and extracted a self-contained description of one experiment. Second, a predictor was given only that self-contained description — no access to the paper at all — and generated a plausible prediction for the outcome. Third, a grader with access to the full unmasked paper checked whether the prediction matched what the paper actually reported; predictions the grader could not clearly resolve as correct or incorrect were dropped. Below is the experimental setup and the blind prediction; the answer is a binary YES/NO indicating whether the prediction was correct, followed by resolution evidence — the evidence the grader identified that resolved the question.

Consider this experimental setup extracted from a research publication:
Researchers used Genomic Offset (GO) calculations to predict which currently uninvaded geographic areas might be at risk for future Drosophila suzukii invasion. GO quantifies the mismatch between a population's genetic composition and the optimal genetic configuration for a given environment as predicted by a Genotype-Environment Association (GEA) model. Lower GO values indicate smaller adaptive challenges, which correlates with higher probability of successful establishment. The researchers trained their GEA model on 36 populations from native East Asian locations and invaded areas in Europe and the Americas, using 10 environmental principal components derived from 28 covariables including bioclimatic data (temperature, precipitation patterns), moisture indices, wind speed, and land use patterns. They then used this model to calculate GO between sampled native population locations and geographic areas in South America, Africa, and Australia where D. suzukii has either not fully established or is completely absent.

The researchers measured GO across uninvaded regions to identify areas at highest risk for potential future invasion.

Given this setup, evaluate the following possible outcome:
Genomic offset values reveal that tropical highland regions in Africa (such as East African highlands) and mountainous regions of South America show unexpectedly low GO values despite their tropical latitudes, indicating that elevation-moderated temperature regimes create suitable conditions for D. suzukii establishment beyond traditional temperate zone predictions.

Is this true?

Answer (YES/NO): NO